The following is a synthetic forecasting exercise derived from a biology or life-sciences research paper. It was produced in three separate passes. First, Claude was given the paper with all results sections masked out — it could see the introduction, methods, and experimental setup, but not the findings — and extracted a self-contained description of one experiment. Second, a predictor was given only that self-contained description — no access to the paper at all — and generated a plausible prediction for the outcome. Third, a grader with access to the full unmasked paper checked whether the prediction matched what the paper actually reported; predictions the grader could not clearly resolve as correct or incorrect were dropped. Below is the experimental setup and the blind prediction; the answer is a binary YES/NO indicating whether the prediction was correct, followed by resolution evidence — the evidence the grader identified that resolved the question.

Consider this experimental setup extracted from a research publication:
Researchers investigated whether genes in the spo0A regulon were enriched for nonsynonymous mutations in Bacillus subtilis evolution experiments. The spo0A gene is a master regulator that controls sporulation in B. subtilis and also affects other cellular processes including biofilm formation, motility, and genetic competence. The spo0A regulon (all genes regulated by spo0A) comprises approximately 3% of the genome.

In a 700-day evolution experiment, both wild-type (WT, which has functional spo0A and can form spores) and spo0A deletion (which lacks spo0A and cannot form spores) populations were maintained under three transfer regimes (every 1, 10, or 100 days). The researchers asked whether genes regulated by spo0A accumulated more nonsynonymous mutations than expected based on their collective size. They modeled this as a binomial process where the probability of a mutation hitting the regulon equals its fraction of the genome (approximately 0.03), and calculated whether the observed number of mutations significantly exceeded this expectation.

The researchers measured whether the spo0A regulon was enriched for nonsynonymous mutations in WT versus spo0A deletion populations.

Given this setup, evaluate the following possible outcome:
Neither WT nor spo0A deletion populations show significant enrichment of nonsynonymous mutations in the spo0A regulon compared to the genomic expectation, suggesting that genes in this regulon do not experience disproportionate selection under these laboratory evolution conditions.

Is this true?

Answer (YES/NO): NO